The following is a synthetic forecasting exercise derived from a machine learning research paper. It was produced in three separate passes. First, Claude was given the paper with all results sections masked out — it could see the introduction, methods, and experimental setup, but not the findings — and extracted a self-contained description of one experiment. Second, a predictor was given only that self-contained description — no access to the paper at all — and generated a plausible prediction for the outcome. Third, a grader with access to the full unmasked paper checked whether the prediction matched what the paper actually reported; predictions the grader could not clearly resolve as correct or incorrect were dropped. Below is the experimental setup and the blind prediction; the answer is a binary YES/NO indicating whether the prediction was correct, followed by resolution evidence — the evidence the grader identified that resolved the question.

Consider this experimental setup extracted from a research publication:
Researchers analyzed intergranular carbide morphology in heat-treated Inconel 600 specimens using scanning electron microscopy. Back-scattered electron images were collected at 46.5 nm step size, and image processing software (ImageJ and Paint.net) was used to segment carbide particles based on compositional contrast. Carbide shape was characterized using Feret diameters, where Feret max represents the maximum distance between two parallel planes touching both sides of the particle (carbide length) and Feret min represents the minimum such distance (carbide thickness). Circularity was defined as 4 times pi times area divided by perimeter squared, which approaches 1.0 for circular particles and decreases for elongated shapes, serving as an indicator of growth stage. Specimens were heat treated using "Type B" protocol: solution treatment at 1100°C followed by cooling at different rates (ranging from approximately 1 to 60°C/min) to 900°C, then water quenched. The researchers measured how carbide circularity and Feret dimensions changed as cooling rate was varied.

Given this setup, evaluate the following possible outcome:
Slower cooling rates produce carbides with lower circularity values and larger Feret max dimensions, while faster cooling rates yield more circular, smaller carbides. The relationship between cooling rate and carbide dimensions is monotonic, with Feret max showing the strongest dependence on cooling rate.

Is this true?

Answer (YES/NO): NO